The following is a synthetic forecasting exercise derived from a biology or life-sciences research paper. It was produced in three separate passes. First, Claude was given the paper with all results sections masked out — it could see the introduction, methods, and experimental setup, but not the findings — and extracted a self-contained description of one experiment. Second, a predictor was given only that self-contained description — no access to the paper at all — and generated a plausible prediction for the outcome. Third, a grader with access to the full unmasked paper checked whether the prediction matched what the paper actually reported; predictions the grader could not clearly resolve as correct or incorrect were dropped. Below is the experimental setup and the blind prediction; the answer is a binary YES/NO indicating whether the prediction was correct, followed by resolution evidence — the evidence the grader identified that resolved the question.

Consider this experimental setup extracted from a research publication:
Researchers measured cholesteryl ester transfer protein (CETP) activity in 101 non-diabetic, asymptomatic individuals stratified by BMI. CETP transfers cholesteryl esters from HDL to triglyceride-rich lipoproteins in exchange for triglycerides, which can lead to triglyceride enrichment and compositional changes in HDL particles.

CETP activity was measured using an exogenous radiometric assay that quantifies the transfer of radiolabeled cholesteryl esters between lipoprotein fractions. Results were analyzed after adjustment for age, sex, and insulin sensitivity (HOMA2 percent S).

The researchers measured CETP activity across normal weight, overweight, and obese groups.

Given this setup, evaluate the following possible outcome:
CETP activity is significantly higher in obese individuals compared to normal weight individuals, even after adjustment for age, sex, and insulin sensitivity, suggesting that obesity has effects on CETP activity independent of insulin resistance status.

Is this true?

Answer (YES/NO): NO